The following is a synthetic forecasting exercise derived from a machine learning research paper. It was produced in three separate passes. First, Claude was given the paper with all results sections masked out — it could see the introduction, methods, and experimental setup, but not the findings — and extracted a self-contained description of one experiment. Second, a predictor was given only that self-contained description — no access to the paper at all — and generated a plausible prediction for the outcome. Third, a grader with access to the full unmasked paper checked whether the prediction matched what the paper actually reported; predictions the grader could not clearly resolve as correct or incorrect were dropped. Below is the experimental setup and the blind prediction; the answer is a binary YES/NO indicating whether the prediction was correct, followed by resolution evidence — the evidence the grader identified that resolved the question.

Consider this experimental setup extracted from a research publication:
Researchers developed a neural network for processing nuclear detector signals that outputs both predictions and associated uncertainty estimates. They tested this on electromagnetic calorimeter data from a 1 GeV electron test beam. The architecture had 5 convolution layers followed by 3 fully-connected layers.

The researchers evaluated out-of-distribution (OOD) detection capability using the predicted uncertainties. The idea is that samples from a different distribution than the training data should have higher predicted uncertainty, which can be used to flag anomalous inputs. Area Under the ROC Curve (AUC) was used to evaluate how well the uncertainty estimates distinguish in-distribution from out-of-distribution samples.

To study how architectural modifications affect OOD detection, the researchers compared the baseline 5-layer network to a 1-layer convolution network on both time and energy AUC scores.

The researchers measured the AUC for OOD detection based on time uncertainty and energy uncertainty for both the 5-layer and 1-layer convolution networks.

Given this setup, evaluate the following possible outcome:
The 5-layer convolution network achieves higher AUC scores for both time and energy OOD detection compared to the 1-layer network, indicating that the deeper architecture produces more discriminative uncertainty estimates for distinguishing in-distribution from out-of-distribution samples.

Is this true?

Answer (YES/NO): NO